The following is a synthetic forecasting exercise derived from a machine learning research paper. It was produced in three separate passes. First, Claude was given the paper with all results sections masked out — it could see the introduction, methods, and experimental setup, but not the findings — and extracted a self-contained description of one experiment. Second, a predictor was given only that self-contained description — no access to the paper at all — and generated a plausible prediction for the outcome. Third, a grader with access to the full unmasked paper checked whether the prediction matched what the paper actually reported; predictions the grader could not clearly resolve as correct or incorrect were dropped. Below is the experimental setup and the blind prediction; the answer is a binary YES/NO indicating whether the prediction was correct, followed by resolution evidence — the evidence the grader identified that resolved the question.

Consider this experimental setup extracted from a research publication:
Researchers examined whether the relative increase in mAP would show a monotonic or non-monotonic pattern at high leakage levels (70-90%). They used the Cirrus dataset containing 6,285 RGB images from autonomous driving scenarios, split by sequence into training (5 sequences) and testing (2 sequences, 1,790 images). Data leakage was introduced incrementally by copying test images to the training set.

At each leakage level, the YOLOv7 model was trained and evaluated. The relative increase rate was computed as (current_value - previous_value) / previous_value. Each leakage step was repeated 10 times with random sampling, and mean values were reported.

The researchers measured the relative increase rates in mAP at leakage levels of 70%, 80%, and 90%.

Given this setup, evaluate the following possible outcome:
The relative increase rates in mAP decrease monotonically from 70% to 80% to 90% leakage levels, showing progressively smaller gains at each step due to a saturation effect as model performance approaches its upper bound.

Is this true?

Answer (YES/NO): NO